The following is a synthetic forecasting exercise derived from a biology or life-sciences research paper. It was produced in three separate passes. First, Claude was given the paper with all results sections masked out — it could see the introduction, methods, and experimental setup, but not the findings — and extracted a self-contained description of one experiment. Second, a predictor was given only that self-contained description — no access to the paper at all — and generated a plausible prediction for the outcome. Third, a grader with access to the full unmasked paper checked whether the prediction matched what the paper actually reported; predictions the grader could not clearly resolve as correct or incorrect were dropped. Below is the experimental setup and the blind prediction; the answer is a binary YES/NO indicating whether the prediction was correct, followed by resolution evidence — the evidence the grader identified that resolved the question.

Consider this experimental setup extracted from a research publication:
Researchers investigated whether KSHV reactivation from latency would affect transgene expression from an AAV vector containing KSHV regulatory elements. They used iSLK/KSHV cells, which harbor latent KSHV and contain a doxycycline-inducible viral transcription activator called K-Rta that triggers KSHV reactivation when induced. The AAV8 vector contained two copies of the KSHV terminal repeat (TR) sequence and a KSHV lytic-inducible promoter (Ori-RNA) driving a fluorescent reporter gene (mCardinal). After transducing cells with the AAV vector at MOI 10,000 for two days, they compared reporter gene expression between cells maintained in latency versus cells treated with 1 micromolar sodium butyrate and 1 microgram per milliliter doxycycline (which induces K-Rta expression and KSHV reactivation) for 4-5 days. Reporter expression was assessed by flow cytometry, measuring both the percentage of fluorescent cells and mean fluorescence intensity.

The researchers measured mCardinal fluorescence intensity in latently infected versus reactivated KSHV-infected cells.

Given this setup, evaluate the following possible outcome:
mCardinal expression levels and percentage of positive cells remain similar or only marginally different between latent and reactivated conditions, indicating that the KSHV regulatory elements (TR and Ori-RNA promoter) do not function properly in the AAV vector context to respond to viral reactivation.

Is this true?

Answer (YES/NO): NO